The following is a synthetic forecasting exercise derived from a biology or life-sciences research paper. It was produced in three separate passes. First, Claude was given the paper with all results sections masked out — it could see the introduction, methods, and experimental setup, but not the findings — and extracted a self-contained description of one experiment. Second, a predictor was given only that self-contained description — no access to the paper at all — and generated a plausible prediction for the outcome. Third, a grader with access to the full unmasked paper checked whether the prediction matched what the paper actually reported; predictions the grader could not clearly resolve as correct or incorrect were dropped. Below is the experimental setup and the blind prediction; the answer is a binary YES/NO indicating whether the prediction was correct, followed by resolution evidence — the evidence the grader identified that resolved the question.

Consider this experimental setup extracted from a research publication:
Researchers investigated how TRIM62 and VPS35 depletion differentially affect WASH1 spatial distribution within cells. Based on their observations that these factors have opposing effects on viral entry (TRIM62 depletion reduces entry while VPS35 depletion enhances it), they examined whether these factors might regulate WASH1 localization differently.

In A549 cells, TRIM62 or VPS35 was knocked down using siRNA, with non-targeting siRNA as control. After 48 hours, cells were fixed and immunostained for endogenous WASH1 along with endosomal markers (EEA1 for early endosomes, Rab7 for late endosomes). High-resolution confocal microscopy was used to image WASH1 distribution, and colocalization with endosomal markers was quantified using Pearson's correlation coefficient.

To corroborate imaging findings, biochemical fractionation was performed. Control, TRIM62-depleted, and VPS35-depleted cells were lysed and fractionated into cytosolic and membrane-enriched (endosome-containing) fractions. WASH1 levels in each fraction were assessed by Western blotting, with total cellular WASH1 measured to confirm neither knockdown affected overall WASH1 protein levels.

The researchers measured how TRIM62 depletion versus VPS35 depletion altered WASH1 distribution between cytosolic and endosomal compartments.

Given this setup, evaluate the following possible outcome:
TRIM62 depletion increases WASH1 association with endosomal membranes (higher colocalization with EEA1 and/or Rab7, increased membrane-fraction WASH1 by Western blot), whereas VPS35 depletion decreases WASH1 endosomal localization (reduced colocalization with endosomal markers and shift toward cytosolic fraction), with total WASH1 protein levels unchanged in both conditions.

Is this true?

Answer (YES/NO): YES